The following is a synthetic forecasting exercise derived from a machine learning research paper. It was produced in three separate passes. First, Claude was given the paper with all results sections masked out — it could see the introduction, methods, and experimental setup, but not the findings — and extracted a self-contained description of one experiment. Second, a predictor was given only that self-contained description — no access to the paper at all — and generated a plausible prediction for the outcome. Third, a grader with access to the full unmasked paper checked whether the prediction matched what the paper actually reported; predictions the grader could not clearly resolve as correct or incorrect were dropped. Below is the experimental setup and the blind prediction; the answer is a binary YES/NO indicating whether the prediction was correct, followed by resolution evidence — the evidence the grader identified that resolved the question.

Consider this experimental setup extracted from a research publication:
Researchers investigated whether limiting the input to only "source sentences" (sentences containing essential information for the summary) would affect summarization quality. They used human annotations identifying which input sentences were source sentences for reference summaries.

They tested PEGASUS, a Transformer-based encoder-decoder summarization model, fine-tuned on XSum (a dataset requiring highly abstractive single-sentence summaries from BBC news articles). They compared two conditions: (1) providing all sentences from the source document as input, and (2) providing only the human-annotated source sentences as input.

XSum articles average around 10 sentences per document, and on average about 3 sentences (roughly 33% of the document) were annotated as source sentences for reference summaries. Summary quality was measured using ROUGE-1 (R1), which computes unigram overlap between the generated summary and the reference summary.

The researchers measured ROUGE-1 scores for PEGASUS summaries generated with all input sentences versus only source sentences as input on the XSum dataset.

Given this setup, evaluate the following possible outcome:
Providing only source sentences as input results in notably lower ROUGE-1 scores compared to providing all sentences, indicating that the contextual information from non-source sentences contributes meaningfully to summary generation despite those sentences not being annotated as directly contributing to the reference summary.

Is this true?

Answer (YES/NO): YES